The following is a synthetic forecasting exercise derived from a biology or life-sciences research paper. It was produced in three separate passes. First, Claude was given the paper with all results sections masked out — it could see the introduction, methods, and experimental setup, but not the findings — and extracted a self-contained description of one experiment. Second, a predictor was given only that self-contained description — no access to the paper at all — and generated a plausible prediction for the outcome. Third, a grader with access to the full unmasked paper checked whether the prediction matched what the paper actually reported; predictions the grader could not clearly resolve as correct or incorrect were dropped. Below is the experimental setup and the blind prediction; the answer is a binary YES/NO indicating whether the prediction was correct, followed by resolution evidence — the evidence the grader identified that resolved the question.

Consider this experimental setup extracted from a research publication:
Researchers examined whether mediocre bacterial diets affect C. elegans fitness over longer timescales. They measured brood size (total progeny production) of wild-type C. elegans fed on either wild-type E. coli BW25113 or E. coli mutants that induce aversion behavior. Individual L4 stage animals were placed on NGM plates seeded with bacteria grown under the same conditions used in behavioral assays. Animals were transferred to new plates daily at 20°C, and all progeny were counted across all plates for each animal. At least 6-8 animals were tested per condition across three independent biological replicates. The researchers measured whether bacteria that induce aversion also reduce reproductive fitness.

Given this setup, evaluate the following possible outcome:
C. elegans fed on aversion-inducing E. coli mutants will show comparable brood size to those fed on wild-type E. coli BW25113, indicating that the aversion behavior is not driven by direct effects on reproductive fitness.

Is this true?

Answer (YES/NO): NO